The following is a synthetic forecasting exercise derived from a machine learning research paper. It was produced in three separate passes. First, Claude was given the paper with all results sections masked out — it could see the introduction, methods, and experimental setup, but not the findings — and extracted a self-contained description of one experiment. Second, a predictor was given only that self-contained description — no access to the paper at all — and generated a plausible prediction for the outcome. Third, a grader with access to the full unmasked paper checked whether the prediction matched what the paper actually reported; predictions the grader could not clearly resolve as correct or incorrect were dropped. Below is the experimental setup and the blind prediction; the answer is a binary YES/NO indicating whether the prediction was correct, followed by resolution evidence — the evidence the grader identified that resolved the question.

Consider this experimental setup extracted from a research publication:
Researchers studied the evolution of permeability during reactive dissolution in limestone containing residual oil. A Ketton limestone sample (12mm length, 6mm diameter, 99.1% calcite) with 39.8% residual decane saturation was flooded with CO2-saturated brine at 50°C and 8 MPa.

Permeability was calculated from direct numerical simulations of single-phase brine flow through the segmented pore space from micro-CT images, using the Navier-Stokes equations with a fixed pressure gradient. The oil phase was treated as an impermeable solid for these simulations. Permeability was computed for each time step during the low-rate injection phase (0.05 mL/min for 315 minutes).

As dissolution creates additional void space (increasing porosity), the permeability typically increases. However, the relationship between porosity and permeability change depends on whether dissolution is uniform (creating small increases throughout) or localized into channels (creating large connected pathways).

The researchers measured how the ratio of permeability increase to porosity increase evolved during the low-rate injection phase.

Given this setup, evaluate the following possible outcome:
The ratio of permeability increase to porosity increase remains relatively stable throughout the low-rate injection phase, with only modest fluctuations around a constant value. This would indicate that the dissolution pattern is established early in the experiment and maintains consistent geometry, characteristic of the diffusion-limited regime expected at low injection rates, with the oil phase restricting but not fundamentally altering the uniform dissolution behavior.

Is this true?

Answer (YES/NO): NO